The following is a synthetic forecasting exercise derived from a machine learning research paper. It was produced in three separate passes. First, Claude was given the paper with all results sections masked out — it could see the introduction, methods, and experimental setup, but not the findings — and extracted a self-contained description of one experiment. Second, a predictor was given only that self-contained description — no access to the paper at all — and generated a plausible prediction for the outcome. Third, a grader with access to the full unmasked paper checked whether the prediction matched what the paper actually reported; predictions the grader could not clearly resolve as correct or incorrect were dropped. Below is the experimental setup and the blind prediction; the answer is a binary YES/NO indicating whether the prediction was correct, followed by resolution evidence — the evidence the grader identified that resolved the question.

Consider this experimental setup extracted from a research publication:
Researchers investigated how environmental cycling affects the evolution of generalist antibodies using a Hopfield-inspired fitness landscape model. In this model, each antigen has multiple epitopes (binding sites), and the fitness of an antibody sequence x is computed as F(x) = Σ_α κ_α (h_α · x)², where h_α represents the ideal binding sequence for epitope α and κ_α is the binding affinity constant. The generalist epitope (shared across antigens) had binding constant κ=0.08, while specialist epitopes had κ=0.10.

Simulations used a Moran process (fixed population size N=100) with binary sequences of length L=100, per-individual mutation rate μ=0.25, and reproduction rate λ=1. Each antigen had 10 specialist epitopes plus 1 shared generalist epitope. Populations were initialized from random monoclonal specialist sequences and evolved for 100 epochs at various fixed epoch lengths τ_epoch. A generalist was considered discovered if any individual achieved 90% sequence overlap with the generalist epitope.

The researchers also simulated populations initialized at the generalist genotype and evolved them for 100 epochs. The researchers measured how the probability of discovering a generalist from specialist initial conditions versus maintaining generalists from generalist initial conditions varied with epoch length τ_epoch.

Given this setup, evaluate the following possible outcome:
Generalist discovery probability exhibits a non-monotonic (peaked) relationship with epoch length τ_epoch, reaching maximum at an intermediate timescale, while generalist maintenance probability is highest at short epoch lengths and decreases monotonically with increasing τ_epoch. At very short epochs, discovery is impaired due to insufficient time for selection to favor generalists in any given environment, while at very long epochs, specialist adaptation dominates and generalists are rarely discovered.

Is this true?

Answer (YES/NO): NO